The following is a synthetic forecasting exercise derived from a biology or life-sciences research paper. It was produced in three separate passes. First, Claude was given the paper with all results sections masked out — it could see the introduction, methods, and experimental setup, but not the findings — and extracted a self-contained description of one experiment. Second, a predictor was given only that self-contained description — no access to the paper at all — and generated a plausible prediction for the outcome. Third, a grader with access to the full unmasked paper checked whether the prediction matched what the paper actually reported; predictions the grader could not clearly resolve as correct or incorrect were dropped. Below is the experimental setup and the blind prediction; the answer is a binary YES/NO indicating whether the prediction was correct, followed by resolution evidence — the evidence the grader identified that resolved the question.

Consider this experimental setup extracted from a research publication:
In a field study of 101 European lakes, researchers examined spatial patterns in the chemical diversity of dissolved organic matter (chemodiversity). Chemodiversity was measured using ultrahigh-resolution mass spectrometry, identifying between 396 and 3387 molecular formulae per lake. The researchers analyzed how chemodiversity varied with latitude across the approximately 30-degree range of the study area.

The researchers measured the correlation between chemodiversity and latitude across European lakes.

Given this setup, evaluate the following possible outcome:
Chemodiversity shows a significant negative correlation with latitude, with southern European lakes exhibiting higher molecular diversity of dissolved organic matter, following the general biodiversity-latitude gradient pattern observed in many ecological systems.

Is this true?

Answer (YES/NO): NO